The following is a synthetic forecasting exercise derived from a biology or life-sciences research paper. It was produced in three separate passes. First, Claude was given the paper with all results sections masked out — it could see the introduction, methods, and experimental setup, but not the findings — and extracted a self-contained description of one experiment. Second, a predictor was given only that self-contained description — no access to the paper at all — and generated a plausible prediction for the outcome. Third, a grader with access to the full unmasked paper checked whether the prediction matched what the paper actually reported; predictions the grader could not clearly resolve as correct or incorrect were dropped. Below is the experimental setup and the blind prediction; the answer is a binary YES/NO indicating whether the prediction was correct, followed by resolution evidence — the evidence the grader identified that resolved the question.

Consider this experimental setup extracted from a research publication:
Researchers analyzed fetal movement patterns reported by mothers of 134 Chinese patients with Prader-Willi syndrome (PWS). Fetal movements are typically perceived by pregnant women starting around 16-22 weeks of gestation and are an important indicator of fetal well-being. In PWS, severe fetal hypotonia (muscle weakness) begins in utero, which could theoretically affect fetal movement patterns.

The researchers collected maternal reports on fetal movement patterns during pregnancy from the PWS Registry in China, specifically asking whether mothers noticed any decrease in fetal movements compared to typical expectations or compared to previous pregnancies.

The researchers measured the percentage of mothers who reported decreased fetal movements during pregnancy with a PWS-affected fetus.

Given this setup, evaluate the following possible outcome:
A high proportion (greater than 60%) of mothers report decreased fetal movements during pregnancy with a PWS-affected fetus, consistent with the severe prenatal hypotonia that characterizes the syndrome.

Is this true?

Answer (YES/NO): YES